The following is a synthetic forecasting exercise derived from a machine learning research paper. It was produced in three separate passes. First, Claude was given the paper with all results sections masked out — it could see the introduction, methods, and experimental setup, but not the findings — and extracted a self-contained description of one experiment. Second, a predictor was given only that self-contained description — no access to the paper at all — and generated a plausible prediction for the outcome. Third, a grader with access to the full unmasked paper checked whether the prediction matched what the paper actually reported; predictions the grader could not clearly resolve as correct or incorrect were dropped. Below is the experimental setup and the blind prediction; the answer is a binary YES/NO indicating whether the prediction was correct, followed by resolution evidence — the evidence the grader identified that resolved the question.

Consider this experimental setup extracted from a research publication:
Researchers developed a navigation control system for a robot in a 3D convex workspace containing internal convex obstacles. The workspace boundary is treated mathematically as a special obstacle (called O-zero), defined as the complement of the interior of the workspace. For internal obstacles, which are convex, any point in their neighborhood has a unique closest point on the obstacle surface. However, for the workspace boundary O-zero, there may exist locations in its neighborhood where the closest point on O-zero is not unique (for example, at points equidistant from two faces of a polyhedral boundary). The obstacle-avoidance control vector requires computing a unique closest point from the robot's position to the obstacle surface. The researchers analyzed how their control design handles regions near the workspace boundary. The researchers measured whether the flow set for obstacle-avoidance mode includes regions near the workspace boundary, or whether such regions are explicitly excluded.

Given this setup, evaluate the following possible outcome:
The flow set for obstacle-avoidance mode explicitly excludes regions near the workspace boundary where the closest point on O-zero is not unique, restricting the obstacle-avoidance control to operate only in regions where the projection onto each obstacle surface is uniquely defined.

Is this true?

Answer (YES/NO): YES